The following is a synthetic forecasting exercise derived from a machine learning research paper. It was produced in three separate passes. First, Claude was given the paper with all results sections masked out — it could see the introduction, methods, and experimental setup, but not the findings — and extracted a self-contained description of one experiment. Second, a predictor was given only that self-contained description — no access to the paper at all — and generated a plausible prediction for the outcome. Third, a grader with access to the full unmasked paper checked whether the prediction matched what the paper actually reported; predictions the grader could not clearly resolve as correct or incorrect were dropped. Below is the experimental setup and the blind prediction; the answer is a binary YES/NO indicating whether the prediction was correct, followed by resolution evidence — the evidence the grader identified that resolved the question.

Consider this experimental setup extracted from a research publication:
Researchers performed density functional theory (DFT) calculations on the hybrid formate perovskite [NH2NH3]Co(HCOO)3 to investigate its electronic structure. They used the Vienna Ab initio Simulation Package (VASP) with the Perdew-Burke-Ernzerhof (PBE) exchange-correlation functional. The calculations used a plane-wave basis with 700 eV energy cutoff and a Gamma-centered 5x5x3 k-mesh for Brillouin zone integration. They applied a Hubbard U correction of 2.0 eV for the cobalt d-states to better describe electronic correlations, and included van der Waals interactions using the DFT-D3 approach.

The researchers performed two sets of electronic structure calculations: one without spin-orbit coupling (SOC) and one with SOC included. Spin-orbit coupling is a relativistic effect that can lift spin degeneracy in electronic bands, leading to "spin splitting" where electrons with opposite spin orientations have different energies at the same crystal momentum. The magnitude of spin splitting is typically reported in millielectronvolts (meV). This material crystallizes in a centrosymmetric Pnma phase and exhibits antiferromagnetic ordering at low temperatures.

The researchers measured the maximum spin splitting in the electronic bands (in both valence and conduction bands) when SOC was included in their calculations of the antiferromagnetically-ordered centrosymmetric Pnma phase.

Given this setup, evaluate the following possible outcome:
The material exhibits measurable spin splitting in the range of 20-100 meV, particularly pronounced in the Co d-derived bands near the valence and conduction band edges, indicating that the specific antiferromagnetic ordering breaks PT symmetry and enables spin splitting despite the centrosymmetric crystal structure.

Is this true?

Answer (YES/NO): NO